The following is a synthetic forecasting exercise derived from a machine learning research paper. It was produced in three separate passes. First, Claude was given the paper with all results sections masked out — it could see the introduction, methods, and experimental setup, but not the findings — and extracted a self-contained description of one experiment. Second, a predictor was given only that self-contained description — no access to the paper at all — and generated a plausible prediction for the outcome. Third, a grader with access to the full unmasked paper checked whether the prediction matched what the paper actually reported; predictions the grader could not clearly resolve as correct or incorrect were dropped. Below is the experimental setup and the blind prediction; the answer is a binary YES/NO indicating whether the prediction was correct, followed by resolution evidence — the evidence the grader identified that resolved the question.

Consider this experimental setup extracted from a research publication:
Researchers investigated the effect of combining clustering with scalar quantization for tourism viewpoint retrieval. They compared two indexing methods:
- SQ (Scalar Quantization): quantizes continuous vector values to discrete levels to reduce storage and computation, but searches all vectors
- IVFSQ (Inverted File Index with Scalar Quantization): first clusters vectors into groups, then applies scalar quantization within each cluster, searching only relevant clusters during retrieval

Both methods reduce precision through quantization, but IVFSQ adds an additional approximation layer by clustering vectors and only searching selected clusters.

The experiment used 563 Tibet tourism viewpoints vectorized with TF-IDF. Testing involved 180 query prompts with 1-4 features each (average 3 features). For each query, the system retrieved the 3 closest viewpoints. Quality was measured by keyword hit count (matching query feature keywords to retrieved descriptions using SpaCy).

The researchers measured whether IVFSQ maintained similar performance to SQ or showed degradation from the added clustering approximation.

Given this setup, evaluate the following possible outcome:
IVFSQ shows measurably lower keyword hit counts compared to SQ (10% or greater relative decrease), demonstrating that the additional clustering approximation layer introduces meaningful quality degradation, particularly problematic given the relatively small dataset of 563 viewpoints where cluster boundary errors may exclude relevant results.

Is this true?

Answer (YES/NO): YES